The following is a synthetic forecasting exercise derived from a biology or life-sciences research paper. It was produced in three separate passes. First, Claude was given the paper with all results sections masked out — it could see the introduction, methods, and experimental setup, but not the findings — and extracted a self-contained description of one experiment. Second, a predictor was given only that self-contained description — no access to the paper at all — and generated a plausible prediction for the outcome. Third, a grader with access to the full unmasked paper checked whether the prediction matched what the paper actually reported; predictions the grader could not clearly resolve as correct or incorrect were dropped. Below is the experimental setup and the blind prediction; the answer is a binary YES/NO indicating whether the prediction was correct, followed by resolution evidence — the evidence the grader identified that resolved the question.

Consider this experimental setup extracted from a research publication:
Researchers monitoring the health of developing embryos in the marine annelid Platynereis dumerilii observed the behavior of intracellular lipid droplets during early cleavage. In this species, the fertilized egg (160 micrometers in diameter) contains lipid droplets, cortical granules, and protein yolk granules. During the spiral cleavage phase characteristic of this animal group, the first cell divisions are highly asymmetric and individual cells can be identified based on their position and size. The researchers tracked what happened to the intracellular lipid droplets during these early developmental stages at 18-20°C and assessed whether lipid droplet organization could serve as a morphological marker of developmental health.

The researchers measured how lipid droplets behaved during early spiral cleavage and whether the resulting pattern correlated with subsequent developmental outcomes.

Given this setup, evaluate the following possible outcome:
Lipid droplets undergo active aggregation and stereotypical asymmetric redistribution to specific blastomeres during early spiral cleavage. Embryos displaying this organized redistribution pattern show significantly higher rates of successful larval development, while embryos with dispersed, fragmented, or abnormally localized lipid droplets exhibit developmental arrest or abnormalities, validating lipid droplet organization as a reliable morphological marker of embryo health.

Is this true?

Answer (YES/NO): NO